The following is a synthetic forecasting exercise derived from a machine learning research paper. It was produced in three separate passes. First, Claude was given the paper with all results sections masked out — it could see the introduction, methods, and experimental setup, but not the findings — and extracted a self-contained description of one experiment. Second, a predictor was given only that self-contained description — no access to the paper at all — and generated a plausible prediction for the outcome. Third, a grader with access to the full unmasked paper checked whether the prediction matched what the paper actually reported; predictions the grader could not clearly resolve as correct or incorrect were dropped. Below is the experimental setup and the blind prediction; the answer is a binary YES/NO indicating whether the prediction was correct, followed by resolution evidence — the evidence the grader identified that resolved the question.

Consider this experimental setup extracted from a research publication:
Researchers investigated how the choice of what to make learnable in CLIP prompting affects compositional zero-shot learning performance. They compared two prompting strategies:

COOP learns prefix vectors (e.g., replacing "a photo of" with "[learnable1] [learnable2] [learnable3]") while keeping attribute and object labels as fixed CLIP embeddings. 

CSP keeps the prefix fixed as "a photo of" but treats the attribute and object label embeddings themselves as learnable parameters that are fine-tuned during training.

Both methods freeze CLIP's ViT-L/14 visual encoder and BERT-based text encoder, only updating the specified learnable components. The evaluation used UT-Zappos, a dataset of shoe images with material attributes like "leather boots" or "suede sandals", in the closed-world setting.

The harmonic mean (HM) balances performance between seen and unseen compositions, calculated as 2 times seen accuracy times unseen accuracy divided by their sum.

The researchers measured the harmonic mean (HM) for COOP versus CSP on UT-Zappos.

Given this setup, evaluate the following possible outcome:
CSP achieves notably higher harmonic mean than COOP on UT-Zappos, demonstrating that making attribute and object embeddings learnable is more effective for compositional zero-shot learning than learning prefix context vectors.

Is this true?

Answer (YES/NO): YES